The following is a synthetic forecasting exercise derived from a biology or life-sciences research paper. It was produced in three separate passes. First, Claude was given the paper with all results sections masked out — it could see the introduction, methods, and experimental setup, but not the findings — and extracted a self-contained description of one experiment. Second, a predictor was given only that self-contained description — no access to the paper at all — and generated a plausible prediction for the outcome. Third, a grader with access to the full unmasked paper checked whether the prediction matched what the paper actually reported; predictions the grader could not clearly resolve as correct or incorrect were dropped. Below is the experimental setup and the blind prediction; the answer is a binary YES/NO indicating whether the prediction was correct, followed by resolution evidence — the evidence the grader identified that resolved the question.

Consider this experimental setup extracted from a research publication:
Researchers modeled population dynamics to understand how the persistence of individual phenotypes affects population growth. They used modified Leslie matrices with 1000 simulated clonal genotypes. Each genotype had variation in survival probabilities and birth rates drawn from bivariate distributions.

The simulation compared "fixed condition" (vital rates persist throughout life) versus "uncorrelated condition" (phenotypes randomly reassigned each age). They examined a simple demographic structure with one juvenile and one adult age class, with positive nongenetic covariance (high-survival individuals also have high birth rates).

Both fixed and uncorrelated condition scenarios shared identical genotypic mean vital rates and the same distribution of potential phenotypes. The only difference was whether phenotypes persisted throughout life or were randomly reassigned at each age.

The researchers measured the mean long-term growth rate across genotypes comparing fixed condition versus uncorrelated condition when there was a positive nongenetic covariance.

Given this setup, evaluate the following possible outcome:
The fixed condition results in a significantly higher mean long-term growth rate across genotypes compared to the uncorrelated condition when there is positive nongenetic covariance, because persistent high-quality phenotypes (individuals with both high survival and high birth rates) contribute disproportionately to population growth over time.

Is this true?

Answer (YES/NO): YES